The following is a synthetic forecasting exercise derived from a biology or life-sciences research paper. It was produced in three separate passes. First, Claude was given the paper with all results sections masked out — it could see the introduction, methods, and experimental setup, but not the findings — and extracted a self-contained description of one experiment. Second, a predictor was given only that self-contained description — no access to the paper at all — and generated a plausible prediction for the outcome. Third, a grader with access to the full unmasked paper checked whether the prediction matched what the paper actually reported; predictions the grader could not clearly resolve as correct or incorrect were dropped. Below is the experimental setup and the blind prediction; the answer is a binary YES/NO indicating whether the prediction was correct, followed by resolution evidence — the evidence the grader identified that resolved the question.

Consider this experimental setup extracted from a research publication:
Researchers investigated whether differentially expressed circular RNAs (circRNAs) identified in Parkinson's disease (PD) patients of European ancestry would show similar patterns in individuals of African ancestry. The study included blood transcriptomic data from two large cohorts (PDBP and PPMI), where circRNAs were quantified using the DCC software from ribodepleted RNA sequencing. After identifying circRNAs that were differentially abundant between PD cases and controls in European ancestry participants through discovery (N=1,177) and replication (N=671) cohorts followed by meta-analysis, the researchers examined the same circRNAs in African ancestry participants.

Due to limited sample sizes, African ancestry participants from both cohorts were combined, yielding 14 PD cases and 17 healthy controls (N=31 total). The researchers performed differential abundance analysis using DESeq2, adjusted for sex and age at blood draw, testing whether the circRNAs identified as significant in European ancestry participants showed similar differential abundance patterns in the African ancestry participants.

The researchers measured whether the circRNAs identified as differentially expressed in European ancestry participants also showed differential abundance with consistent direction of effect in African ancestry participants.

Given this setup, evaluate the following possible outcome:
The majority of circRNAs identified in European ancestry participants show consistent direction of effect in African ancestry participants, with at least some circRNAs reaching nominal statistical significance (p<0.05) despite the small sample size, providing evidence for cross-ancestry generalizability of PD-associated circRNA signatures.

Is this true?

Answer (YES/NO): NO